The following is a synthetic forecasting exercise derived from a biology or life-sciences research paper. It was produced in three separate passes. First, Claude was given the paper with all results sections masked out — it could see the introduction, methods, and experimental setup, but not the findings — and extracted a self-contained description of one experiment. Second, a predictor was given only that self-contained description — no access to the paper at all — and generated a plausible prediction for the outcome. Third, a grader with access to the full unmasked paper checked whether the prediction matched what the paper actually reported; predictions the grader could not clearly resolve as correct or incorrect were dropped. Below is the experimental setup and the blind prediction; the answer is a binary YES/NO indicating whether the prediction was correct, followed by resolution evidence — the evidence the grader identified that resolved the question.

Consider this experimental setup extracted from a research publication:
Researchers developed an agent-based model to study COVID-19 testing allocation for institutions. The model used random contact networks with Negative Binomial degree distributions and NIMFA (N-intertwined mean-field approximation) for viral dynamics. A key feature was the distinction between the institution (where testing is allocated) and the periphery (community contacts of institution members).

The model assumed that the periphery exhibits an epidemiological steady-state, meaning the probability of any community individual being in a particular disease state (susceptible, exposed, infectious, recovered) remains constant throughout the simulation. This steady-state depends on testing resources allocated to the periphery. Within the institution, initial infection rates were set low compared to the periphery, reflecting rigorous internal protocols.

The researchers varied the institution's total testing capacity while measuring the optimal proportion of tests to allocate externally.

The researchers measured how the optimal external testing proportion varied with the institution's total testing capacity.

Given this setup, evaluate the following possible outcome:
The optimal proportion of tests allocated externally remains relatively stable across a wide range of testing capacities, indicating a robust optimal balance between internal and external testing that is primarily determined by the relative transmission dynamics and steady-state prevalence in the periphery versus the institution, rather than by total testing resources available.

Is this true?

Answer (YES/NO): YES